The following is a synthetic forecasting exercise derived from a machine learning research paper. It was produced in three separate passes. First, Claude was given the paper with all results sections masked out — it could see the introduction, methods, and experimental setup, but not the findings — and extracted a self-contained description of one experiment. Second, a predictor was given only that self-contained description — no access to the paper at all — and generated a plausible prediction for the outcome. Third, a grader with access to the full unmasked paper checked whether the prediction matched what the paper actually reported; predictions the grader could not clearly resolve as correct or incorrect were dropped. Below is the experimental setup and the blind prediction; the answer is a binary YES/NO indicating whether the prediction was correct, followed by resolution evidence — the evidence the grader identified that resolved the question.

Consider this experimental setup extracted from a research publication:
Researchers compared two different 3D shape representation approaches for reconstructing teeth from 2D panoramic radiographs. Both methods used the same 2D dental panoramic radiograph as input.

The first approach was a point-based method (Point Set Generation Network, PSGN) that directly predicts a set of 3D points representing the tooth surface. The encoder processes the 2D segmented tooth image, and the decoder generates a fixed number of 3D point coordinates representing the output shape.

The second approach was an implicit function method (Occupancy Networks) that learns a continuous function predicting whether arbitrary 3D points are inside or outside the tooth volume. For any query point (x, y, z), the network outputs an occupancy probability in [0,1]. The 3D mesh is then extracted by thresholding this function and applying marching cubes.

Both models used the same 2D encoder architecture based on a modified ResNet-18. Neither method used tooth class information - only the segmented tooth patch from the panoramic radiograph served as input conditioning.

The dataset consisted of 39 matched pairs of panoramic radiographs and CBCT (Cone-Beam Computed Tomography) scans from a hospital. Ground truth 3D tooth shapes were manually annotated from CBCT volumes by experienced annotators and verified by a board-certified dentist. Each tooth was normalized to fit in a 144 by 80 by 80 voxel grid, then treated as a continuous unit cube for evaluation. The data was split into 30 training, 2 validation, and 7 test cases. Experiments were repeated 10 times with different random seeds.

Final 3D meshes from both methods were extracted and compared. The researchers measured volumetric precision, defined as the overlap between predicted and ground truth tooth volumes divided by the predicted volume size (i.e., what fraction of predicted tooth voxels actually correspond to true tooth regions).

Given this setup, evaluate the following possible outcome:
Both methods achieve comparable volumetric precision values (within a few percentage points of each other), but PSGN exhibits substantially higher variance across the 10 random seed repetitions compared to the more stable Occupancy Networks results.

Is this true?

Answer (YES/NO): NO